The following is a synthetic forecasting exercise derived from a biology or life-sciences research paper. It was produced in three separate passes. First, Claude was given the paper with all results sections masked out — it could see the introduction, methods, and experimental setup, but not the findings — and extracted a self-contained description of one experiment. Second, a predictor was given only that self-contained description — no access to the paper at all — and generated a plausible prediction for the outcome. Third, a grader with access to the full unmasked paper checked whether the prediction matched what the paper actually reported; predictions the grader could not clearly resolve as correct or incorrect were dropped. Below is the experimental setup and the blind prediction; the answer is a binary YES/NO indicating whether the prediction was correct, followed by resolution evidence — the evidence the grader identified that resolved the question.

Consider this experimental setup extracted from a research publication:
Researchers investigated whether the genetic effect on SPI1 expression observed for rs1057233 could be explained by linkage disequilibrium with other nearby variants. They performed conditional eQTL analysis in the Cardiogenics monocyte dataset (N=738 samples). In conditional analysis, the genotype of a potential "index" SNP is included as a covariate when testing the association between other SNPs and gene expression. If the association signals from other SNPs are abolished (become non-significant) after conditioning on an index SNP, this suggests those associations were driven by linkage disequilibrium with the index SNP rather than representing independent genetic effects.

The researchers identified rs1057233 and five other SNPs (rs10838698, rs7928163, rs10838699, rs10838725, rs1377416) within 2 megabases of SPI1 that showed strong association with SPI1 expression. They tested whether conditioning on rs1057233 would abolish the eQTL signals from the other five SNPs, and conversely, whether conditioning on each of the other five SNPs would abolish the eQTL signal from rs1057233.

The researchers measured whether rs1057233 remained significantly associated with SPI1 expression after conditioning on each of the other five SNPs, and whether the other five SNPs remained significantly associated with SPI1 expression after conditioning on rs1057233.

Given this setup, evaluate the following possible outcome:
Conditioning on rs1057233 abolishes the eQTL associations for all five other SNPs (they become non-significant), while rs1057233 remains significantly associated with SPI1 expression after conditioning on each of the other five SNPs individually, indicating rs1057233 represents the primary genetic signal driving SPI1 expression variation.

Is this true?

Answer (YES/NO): NO